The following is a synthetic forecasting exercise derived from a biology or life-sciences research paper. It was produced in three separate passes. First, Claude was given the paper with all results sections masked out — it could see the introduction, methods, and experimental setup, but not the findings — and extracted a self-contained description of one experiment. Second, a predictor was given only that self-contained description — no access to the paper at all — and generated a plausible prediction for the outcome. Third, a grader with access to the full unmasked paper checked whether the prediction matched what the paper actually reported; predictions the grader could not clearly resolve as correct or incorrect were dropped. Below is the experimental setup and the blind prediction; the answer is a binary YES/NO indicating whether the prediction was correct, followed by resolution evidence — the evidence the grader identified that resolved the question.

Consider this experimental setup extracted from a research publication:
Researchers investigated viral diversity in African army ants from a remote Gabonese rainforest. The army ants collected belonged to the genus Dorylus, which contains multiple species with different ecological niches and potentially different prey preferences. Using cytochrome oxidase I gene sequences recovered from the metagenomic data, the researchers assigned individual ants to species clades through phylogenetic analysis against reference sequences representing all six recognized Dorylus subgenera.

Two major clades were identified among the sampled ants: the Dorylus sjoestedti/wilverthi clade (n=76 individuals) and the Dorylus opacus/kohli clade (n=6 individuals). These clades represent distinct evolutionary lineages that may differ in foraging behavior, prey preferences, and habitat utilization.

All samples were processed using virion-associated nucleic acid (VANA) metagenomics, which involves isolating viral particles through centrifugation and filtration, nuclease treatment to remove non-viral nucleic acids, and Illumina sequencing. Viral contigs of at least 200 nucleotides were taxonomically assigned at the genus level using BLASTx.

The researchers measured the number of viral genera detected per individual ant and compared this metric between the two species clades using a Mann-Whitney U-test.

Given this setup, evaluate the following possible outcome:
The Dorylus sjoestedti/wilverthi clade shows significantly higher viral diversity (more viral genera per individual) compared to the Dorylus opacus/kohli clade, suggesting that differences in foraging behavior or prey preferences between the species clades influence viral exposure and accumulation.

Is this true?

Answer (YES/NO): YES